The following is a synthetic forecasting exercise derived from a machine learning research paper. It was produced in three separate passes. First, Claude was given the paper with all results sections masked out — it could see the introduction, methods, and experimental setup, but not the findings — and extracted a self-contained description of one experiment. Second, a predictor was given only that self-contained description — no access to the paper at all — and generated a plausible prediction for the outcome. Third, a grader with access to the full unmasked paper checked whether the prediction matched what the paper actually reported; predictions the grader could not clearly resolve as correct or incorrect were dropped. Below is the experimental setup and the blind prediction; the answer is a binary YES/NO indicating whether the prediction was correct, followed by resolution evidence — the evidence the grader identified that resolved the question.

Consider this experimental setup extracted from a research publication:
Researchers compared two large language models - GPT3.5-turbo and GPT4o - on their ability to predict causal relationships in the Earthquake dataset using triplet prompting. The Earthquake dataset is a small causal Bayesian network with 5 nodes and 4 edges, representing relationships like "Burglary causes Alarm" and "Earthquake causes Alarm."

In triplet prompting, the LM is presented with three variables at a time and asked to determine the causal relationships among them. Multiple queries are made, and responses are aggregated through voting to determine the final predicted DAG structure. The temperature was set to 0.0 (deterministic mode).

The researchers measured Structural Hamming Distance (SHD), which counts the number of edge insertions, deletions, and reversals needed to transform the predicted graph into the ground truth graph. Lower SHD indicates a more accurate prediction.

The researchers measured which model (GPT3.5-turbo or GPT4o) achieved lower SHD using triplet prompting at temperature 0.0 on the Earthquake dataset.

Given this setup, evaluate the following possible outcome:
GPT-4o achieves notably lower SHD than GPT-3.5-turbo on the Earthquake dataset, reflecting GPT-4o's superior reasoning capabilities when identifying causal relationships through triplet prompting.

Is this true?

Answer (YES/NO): NO